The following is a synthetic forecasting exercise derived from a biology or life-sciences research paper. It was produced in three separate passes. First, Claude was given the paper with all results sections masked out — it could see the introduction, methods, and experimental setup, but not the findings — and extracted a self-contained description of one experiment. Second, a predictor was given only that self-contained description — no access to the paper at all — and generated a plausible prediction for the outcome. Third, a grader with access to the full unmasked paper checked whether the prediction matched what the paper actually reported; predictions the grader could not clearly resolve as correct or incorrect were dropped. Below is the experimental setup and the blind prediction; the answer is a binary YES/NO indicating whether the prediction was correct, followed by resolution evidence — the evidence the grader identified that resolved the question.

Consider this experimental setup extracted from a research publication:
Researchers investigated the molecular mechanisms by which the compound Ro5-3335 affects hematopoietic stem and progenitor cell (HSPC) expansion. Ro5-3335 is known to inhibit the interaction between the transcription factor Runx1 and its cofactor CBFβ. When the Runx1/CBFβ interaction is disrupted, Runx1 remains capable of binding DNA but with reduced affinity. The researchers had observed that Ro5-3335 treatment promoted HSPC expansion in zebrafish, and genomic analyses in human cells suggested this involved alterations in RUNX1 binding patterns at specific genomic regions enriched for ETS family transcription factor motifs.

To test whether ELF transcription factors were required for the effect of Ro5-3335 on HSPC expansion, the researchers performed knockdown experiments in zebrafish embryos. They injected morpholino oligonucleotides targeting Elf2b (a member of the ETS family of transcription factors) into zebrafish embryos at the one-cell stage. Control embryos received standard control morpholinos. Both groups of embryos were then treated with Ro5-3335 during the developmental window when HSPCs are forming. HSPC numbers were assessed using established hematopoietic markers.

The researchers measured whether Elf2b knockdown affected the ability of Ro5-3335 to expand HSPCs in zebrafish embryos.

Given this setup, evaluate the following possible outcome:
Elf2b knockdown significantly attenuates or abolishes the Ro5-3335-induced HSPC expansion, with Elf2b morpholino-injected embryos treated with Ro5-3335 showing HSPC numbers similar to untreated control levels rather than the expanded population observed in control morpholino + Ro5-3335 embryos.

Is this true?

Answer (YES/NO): YES